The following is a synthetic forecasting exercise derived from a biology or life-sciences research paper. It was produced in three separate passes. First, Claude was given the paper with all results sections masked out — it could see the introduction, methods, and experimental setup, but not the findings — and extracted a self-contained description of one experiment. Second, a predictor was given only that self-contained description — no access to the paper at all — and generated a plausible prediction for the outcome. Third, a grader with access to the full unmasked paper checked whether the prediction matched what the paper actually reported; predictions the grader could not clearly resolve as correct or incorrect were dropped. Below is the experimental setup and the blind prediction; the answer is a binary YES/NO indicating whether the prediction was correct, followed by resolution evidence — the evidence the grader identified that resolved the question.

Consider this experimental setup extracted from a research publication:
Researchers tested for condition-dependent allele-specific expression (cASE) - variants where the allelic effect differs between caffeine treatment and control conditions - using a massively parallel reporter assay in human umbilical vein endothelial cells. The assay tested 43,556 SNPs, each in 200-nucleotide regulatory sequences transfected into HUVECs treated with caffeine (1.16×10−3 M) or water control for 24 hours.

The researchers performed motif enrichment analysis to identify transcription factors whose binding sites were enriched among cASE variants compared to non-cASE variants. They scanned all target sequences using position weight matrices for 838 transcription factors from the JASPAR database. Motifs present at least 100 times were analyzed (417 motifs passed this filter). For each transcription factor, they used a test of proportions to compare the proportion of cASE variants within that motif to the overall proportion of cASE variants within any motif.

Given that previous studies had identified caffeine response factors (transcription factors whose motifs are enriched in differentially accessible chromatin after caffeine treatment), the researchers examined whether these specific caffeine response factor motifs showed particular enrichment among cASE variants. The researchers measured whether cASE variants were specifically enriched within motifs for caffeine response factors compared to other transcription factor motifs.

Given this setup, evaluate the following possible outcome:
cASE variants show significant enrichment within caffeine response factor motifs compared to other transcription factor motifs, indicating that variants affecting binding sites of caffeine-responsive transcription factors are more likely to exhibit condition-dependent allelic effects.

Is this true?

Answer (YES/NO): YES